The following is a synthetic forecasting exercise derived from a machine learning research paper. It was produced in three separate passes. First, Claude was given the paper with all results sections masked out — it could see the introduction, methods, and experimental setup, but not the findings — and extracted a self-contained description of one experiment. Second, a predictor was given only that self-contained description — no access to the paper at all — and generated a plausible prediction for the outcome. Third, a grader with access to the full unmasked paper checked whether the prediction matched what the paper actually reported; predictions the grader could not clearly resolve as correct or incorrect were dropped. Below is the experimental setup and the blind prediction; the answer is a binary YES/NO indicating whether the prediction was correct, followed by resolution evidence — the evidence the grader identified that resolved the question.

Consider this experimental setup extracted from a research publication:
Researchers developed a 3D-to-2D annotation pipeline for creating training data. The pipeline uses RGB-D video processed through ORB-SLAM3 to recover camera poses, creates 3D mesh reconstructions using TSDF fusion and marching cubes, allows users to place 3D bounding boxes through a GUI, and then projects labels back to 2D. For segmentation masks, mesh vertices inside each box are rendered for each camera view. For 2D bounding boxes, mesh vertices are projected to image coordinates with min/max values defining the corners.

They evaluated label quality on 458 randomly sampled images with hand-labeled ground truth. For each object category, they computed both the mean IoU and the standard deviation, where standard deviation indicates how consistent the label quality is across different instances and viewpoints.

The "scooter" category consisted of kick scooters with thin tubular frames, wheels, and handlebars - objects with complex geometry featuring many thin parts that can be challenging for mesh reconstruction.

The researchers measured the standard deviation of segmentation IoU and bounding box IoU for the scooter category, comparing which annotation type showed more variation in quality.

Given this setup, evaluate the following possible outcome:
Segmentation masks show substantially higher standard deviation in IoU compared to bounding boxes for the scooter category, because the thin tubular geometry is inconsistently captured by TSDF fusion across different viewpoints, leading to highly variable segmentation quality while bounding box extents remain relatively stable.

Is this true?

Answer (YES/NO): NO